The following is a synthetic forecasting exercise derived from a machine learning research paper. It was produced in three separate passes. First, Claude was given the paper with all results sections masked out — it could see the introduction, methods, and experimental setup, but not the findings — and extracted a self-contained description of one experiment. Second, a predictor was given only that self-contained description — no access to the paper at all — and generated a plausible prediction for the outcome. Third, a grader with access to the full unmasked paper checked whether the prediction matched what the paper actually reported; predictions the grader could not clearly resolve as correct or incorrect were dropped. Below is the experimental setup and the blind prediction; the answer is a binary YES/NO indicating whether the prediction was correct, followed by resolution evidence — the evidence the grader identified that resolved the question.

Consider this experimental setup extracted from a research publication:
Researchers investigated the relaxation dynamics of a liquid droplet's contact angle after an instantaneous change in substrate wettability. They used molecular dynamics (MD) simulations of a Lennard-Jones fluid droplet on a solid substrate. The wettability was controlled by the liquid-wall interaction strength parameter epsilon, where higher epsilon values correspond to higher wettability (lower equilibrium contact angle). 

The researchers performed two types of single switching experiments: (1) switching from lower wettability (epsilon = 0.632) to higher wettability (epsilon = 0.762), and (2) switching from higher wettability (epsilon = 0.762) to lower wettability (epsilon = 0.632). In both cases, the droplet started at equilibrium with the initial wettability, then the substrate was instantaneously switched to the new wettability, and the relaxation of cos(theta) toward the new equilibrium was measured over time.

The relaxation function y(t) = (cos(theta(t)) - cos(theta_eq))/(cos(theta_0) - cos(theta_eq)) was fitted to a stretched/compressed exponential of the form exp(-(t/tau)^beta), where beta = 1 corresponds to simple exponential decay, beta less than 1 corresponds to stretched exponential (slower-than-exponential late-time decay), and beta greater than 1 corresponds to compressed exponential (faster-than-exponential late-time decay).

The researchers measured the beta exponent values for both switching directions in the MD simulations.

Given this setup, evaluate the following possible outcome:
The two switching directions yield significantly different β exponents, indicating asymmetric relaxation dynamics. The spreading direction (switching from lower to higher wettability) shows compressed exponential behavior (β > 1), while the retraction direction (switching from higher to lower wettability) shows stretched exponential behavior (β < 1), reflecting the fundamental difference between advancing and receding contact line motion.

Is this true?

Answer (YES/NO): NO